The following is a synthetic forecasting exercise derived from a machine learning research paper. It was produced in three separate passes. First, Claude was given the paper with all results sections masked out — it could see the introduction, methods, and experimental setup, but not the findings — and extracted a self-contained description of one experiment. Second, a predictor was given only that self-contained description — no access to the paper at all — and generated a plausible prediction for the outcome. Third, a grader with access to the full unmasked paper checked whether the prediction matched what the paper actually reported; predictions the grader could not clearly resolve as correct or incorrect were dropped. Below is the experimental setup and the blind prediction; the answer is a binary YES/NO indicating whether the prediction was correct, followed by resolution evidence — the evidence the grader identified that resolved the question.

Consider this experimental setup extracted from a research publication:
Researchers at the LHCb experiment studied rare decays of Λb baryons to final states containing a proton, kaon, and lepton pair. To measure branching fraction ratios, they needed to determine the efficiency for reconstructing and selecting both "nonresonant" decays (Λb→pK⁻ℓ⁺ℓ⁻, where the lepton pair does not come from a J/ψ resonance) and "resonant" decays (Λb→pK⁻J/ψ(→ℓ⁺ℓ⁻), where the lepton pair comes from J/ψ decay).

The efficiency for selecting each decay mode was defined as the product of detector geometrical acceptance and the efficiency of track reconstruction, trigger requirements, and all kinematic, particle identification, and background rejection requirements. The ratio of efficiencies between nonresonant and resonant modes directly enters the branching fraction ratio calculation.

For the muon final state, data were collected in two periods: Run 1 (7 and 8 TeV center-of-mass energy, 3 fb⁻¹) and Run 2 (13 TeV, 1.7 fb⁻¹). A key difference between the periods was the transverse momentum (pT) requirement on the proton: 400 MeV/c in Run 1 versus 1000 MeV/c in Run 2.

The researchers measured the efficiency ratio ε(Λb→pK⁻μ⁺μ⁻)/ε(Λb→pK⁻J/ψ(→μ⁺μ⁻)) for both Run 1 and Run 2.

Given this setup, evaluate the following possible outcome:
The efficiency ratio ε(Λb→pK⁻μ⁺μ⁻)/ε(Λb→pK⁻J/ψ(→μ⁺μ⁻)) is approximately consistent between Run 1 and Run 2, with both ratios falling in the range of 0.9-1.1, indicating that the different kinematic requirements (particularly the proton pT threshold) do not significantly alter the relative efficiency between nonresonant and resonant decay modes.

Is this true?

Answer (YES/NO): NO